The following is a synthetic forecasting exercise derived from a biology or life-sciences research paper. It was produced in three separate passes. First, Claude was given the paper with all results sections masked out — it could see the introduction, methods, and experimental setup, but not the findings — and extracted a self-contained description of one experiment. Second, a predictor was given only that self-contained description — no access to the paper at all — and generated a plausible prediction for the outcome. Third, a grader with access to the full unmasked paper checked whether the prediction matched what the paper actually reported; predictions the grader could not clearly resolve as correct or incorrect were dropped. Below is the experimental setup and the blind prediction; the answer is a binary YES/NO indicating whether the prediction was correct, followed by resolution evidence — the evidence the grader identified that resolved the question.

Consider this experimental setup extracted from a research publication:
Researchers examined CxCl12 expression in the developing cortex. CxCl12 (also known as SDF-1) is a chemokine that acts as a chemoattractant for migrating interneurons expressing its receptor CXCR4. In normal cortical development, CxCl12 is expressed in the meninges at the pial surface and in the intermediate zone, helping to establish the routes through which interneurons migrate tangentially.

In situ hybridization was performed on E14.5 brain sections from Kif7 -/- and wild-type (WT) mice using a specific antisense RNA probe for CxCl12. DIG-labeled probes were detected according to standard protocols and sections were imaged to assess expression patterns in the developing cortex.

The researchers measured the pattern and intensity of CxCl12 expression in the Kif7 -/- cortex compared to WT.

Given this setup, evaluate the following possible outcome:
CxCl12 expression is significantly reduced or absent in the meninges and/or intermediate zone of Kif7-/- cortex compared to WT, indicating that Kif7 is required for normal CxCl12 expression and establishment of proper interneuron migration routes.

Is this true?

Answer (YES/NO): NO